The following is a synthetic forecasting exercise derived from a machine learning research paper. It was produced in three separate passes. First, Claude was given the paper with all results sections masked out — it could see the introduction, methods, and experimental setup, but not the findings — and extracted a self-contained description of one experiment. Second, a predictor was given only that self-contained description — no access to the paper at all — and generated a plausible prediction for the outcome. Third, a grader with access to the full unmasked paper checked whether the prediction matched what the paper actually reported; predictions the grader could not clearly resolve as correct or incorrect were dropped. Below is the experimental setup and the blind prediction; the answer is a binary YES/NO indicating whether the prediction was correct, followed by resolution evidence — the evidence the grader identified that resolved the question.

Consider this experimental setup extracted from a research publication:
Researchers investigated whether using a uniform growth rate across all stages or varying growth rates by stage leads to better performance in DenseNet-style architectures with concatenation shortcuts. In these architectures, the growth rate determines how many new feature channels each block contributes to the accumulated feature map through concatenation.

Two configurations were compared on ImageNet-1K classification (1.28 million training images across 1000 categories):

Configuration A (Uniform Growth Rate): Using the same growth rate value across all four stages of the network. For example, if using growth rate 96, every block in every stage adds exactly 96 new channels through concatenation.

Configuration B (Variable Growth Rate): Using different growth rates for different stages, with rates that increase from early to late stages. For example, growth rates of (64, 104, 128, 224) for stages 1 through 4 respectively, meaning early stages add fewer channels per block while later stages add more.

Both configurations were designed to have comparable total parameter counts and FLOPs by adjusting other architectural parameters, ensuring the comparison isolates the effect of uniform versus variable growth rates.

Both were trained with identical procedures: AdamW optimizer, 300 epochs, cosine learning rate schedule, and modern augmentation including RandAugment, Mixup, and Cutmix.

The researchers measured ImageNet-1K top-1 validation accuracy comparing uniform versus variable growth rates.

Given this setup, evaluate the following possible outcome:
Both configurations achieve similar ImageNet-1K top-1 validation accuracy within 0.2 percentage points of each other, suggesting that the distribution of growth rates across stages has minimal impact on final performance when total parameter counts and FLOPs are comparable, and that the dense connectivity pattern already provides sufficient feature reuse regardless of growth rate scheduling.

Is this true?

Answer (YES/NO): NO